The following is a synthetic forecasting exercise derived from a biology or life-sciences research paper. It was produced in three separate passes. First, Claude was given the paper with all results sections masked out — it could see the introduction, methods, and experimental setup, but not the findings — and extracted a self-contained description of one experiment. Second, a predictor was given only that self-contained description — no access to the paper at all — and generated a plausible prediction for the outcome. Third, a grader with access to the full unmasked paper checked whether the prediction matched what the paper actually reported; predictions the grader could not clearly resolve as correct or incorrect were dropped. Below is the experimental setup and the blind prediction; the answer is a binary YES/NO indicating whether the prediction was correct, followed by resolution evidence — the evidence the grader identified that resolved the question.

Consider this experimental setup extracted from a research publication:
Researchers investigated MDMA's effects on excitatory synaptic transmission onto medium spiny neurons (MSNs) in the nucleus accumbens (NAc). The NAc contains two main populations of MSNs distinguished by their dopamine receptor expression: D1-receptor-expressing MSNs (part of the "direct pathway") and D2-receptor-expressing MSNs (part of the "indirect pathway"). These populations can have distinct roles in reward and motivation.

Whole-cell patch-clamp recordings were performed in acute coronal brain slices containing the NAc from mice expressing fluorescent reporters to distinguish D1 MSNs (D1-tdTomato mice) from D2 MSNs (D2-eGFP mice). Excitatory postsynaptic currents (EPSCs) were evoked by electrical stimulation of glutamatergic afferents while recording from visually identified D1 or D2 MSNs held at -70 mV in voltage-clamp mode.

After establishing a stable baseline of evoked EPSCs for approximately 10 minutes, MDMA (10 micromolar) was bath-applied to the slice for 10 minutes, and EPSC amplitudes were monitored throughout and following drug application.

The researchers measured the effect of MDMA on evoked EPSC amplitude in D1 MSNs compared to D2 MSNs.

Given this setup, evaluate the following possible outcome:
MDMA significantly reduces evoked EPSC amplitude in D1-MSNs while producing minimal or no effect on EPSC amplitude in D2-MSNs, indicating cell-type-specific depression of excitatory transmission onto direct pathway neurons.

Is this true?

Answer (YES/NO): NO